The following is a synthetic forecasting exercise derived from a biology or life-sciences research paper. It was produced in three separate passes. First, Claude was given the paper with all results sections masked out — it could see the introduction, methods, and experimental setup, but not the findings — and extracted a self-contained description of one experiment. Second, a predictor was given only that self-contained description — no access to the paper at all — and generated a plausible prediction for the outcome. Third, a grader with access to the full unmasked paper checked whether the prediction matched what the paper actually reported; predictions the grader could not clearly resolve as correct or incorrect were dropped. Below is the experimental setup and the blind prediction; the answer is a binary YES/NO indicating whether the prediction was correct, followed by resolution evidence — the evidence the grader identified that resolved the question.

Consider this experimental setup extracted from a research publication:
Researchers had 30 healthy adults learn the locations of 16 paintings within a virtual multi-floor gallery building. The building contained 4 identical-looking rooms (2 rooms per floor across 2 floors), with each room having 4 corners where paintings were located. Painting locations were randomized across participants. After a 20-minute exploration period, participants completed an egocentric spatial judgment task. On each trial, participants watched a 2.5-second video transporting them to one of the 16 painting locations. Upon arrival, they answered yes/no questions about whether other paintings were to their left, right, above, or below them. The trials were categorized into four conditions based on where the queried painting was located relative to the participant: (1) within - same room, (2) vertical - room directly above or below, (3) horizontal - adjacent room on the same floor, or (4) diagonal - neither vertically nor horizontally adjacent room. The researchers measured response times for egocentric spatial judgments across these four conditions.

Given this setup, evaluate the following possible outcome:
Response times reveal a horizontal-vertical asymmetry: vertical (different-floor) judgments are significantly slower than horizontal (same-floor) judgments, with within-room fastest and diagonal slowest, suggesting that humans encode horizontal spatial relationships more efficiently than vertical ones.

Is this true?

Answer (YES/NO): NO